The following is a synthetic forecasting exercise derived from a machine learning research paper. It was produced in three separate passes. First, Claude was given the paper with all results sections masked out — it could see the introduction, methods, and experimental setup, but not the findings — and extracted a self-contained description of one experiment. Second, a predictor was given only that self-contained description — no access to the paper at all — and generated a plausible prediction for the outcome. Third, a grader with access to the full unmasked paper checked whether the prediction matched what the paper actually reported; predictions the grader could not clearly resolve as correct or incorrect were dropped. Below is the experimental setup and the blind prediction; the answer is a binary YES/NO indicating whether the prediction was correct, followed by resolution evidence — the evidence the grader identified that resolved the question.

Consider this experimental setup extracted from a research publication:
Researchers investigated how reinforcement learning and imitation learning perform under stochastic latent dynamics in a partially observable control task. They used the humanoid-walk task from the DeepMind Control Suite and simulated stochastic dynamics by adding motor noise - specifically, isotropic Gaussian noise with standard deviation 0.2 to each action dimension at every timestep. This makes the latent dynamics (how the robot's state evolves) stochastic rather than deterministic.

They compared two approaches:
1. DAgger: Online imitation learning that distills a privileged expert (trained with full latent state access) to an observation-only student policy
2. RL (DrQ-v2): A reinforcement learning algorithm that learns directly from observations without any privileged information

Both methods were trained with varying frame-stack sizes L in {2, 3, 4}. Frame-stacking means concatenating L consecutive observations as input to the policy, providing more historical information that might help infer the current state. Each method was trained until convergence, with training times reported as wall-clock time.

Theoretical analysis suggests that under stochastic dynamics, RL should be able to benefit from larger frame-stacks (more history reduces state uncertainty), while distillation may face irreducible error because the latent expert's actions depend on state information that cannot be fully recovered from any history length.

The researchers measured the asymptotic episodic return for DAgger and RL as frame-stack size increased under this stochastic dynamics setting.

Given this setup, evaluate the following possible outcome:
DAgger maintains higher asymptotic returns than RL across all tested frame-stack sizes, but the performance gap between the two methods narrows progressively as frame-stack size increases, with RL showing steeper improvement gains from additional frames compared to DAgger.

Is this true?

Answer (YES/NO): NO